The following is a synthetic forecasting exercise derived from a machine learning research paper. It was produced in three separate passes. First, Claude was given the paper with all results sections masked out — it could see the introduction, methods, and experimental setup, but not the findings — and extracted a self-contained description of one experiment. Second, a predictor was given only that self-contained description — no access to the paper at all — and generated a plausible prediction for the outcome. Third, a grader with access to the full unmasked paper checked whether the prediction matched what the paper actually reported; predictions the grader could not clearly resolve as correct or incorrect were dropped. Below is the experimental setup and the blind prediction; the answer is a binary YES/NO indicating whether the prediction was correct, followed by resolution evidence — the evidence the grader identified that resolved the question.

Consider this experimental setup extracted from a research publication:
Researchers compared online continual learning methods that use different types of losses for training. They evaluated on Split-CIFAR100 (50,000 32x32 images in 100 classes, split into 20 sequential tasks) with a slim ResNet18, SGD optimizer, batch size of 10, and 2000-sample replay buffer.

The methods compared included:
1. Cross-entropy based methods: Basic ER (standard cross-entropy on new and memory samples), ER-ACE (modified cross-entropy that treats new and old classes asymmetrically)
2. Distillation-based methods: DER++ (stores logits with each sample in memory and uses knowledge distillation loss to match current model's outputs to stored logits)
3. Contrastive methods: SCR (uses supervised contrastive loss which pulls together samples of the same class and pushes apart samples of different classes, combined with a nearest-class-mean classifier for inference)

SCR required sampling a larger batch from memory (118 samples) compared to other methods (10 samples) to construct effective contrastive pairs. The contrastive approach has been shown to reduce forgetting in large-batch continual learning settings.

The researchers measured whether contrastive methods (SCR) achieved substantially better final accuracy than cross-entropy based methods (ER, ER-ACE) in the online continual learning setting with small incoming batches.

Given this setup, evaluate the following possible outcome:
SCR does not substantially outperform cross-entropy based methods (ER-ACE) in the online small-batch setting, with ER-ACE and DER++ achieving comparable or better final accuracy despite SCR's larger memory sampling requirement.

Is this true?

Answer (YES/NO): YES